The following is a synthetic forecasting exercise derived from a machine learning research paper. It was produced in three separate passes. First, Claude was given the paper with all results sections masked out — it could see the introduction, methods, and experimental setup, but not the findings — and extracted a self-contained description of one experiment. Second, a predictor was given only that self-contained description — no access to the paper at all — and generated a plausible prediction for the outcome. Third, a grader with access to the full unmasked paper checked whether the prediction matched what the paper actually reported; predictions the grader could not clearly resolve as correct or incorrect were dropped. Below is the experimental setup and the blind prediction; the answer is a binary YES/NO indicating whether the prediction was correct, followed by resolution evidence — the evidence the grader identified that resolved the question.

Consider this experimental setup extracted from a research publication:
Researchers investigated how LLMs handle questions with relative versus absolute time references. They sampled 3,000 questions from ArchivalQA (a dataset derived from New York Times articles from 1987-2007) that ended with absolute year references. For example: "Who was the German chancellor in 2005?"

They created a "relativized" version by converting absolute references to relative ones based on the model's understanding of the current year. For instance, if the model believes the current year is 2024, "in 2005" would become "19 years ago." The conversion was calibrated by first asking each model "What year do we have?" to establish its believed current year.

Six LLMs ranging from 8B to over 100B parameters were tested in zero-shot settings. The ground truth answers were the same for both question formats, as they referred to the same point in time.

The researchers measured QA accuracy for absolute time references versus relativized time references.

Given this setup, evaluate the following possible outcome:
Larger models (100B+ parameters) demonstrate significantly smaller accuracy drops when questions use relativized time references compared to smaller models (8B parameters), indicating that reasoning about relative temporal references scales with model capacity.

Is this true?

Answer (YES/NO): YES